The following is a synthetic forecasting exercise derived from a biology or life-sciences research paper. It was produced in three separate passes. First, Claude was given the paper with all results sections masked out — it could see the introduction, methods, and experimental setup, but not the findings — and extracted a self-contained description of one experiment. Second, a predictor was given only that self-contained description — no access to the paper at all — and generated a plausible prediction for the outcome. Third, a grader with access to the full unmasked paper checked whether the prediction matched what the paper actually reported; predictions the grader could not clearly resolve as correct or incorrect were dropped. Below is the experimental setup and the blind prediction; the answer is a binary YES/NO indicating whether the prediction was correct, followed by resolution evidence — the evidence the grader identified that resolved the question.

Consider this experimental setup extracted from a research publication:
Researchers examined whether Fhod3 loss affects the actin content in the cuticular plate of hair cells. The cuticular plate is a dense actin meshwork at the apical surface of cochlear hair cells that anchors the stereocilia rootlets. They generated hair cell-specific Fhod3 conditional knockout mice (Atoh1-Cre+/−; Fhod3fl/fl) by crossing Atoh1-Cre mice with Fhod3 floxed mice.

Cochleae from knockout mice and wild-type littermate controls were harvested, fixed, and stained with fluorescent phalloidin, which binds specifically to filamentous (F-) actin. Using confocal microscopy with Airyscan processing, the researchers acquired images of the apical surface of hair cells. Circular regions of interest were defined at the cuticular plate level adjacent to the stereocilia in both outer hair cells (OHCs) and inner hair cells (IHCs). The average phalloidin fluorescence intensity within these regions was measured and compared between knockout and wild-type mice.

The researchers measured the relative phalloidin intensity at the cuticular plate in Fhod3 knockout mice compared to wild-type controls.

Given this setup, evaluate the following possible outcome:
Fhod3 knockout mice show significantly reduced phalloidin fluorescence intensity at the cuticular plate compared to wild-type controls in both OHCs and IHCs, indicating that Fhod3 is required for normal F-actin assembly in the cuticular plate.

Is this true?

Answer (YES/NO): YES